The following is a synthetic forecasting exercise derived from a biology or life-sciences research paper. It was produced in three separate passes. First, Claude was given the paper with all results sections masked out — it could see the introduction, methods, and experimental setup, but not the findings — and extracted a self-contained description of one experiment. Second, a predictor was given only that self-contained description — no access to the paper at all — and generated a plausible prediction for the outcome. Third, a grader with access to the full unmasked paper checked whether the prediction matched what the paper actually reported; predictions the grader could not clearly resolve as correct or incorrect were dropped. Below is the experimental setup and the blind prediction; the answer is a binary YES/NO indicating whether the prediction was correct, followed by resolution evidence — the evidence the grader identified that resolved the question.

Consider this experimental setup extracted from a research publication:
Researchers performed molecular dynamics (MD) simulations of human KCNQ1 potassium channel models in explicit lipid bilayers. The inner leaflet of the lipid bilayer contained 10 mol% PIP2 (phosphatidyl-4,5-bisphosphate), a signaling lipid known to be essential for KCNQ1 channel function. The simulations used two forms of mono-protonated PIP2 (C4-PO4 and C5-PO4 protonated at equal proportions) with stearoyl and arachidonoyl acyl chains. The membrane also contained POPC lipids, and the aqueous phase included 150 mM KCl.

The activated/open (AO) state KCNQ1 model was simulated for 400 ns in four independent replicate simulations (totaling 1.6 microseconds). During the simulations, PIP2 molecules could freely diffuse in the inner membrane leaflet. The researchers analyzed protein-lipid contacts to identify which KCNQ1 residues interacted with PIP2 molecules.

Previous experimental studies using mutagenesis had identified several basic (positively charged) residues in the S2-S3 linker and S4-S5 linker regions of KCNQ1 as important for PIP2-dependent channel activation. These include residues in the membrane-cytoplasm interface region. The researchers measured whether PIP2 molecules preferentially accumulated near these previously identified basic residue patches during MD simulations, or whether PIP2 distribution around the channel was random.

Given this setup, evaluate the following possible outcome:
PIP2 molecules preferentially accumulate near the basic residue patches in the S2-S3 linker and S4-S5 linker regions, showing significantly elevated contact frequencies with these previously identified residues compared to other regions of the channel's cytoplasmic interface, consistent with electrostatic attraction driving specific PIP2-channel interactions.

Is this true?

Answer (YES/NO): YES